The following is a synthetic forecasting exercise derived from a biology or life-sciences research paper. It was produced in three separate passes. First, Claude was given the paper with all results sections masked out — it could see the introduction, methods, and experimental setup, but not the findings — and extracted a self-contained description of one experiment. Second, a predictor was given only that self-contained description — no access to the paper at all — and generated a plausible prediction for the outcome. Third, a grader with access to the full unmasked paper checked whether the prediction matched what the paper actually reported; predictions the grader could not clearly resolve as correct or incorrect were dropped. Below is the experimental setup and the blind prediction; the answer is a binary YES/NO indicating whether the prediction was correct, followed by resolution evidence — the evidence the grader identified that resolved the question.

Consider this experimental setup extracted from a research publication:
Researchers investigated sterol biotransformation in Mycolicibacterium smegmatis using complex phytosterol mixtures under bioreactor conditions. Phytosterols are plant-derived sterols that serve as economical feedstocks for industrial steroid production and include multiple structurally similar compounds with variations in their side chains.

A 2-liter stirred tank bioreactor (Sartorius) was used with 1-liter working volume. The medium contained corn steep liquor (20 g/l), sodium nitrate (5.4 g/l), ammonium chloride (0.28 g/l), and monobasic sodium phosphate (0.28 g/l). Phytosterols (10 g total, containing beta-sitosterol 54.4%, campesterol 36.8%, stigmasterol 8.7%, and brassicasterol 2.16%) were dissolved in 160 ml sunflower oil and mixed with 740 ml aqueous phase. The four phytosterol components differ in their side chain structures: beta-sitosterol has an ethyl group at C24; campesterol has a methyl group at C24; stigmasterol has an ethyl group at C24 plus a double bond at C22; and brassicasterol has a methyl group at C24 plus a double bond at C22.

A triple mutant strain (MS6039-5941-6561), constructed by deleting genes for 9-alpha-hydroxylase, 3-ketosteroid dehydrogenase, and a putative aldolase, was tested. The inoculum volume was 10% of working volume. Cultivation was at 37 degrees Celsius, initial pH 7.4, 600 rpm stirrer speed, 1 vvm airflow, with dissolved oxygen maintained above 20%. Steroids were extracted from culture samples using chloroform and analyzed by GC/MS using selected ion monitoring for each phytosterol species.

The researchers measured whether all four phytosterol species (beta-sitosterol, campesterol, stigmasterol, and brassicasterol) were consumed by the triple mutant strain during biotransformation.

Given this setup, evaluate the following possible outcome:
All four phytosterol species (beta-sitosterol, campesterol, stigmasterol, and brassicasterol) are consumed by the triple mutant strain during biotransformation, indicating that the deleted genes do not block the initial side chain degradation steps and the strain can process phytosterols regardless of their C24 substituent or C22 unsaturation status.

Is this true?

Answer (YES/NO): NO